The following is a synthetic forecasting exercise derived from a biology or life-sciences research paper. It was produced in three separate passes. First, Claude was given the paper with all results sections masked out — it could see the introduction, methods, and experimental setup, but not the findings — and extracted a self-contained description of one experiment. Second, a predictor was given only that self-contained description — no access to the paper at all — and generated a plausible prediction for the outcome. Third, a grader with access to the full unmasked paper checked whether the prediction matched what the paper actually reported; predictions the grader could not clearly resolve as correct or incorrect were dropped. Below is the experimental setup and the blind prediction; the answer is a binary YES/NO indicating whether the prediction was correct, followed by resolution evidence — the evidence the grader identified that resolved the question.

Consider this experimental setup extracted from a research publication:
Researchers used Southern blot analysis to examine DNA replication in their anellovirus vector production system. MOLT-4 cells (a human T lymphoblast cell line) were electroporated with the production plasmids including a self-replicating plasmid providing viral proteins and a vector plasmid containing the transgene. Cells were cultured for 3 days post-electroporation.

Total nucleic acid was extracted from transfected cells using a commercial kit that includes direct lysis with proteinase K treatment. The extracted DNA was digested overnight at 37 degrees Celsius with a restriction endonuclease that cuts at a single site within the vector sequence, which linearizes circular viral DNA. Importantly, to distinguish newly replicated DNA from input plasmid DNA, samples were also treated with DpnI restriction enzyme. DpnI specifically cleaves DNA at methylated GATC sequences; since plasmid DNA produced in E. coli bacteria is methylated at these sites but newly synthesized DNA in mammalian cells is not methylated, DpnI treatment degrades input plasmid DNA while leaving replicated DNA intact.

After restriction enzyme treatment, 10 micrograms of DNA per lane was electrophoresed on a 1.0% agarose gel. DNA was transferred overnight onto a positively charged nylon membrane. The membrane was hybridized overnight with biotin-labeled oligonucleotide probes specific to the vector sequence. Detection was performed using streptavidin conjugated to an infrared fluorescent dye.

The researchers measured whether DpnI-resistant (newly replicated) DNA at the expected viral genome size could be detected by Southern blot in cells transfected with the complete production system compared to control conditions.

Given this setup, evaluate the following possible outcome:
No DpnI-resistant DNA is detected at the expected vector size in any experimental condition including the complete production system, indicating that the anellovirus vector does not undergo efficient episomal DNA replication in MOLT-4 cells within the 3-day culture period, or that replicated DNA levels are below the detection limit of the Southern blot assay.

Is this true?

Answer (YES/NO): NO